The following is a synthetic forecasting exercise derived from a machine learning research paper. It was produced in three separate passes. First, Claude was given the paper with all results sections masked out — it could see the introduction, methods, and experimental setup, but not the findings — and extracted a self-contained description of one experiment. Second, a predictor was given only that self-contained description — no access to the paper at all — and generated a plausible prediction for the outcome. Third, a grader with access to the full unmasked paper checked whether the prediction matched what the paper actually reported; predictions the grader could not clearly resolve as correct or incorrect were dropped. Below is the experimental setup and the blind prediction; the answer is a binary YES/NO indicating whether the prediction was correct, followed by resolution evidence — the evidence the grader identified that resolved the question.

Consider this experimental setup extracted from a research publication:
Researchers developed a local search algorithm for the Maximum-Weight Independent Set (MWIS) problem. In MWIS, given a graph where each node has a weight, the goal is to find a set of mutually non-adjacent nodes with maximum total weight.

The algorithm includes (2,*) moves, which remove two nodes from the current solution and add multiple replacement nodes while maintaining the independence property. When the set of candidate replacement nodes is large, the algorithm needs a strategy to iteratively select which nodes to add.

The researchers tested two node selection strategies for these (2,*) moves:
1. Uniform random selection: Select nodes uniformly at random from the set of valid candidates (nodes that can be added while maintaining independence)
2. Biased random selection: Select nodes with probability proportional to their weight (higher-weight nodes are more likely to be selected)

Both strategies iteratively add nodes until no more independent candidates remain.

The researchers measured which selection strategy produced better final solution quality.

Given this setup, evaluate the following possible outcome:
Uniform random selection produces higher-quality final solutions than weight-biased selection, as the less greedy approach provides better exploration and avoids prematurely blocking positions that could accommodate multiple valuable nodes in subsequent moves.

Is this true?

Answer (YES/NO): YES